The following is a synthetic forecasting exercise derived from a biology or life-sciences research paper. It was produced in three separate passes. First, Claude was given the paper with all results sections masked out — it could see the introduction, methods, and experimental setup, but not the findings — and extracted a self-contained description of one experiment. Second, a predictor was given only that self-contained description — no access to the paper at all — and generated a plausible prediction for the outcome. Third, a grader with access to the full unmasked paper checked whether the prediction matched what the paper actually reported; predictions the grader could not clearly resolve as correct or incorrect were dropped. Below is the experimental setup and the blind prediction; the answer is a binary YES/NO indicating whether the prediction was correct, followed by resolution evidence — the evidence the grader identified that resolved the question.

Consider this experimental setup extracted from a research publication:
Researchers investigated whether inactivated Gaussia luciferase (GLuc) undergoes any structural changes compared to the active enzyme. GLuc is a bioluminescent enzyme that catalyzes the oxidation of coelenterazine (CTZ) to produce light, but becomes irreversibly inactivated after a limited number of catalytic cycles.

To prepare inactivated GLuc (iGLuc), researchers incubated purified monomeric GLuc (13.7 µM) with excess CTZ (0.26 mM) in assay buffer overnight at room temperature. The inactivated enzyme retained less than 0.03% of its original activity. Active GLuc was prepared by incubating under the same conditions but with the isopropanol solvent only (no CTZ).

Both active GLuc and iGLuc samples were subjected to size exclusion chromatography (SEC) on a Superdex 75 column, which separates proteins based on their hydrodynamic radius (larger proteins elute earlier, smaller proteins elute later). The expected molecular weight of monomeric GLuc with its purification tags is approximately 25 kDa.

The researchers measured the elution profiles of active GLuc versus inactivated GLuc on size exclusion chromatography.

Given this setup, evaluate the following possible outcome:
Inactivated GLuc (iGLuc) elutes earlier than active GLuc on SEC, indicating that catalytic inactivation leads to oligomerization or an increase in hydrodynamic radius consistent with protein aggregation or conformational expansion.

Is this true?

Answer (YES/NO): NO